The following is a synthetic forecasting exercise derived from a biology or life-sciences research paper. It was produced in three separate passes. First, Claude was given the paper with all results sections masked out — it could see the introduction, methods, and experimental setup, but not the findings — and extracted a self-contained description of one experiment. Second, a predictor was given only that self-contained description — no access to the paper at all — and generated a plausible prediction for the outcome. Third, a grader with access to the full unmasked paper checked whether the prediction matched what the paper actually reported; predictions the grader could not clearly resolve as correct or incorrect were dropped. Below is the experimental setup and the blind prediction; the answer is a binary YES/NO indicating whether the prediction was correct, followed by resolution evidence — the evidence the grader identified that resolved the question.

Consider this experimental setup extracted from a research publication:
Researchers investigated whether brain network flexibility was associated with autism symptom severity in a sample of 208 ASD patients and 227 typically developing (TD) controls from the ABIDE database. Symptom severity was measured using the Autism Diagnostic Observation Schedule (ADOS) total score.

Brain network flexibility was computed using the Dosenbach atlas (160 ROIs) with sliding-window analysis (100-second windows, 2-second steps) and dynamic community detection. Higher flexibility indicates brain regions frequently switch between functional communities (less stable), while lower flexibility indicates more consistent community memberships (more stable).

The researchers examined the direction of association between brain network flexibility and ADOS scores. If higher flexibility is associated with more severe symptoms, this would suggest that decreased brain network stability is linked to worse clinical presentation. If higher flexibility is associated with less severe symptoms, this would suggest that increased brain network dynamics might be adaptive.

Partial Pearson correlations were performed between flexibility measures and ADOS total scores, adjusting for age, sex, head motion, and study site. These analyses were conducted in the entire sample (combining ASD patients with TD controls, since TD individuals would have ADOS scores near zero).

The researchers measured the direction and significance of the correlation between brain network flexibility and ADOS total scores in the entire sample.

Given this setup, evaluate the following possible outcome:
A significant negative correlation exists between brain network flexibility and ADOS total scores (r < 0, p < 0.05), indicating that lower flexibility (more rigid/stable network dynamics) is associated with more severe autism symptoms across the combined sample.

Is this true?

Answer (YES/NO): NO